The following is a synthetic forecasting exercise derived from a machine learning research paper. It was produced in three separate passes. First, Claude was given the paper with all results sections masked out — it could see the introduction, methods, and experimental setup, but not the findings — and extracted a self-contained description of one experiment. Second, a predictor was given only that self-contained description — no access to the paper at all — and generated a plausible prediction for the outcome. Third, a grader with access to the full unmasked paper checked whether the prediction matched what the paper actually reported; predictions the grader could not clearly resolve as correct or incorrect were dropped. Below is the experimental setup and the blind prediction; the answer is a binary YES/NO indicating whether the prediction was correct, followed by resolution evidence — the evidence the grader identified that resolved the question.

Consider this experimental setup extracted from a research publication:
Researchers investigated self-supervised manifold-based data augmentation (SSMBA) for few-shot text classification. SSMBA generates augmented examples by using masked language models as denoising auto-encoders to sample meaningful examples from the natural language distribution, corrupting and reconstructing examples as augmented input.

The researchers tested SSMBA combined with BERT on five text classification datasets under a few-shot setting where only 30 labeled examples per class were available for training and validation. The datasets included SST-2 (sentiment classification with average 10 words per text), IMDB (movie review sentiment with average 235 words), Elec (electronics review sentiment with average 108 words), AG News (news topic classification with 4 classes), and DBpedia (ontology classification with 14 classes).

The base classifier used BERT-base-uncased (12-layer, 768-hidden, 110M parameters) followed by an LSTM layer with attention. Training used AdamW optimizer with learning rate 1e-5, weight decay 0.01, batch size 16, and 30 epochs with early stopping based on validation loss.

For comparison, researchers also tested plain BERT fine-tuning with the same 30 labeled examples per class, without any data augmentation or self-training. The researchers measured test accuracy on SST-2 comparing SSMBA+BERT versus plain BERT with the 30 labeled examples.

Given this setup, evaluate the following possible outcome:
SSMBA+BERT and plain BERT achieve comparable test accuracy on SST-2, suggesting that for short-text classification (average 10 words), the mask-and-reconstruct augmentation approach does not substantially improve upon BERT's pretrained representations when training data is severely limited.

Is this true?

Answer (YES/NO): NO